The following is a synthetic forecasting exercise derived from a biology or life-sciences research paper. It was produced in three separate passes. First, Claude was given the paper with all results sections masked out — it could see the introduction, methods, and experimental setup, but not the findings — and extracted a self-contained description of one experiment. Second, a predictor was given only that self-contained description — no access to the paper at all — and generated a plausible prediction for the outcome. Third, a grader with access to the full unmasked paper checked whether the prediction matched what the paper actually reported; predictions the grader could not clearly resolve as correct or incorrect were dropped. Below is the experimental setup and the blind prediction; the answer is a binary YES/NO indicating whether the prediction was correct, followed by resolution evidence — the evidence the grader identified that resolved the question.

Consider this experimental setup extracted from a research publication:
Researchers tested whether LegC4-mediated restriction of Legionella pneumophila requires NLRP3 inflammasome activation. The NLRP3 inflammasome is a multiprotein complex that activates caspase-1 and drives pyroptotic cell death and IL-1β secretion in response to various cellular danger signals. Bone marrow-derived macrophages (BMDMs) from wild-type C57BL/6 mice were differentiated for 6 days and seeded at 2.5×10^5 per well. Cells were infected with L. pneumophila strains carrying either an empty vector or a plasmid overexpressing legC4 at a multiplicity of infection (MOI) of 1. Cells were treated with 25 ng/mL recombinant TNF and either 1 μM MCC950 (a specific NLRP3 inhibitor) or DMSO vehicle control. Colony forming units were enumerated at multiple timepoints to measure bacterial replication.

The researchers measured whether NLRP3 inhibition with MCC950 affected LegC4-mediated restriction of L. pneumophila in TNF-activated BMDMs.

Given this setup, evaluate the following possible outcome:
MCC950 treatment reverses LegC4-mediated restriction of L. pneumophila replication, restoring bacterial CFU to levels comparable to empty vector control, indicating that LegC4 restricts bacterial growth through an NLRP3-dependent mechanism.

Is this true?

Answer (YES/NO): NO